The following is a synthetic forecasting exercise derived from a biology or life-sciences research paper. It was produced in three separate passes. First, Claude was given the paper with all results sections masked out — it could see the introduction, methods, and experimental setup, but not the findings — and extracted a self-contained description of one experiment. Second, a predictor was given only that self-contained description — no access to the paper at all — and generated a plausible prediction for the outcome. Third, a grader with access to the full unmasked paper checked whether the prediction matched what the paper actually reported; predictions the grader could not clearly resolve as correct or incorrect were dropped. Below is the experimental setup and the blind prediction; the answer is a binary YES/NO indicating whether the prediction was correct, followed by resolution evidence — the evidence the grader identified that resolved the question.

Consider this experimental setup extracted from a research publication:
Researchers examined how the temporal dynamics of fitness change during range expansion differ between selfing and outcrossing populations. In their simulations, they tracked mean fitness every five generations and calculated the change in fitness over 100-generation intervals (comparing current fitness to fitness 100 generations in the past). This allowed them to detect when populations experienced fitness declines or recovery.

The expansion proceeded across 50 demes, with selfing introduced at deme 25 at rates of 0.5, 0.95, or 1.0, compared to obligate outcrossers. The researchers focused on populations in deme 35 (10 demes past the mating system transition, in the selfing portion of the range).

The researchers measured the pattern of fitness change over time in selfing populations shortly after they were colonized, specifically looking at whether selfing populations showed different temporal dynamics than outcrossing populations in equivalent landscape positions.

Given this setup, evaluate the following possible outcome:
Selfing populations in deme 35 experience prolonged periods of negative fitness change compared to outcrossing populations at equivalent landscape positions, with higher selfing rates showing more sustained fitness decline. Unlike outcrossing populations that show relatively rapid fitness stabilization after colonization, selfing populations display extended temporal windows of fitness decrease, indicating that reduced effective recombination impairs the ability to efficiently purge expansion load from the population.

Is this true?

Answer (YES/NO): NO